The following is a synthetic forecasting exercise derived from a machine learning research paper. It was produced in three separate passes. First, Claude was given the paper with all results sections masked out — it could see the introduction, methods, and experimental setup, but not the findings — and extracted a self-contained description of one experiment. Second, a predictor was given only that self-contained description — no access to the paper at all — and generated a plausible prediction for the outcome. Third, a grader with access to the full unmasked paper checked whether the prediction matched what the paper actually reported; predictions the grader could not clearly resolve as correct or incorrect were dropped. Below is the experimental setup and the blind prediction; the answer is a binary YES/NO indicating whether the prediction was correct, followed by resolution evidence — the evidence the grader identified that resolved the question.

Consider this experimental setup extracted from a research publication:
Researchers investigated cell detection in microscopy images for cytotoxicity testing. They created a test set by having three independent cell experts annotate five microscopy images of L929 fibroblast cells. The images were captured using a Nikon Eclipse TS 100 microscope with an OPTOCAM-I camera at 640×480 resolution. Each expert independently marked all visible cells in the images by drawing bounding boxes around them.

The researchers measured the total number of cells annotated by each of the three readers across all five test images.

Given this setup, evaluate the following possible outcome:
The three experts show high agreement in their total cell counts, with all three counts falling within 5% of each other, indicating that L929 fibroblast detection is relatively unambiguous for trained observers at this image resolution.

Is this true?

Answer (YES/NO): NO